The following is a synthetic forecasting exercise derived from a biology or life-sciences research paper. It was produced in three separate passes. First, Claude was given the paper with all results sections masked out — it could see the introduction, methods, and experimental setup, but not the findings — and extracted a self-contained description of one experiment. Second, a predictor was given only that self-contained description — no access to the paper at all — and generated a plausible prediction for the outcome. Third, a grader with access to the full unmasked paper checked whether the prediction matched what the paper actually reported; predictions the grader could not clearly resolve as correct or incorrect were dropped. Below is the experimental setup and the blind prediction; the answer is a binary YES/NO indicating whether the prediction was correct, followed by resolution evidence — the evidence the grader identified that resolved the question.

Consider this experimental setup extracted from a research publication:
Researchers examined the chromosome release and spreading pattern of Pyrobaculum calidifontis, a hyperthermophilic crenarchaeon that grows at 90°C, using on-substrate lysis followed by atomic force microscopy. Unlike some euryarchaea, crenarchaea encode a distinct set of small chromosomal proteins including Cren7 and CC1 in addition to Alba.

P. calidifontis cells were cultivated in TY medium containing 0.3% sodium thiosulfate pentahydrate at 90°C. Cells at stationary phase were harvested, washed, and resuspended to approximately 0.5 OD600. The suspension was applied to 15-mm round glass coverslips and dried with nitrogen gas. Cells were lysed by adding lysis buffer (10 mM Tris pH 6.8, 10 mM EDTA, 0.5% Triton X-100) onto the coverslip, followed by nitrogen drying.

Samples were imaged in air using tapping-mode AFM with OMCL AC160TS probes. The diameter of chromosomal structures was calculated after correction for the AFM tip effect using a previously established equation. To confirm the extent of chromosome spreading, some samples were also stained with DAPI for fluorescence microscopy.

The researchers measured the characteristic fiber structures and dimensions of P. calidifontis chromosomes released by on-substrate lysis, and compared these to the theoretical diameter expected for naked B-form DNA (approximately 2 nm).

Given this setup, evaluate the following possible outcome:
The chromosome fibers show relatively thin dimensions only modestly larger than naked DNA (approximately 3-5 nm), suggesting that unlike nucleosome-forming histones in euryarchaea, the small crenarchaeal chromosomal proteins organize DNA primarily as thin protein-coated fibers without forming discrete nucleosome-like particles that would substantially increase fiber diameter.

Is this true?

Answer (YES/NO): NO